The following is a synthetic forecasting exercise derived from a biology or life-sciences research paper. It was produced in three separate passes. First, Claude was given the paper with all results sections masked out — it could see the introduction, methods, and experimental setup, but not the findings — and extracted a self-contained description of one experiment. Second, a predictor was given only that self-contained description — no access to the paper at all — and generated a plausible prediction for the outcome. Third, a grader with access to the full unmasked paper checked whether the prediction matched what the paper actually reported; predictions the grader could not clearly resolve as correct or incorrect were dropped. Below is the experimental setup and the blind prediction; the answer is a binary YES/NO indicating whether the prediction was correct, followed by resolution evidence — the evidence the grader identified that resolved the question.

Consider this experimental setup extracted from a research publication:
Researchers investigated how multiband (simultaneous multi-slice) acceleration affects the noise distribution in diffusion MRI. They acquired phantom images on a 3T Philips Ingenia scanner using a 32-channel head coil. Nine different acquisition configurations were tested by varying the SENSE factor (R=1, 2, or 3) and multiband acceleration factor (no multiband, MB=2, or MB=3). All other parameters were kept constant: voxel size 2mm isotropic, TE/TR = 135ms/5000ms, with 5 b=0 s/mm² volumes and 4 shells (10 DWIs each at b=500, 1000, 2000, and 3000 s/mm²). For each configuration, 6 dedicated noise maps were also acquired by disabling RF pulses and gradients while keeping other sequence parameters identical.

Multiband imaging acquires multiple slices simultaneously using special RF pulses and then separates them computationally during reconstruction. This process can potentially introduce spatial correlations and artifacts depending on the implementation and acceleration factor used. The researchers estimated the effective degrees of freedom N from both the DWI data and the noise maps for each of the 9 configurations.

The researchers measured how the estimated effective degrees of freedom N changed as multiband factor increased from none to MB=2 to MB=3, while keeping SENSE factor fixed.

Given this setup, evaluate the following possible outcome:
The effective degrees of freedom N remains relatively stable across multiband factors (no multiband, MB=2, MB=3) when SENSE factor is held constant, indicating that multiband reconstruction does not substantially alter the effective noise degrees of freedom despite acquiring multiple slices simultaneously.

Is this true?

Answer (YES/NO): YES